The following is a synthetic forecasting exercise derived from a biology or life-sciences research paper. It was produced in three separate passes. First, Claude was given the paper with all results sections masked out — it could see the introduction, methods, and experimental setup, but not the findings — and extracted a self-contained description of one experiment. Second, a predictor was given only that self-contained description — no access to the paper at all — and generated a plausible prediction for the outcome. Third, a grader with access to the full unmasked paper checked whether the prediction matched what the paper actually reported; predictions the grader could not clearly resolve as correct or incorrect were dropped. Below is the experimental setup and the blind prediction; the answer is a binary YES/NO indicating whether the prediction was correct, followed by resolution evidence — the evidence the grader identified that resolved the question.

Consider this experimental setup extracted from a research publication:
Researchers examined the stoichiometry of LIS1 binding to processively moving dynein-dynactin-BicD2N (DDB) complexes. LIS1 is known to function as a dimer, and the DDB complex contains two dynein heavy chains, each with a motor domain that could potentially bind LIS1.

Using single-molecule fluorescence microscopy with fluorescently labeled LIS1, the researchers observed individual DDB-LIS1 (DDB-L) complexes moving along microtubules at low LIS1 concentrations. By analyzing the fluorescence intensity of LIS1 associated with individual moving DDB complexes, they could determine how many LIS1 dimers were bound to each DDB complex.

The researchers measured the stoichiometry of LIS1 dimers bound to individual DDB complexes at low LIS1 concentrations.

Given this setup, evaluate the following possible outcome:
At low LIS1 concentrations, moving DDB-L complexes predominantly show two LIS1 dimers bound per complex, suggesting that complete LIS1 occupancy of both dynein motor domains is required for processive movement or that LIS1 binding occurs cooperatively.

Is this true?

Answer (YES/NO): NO